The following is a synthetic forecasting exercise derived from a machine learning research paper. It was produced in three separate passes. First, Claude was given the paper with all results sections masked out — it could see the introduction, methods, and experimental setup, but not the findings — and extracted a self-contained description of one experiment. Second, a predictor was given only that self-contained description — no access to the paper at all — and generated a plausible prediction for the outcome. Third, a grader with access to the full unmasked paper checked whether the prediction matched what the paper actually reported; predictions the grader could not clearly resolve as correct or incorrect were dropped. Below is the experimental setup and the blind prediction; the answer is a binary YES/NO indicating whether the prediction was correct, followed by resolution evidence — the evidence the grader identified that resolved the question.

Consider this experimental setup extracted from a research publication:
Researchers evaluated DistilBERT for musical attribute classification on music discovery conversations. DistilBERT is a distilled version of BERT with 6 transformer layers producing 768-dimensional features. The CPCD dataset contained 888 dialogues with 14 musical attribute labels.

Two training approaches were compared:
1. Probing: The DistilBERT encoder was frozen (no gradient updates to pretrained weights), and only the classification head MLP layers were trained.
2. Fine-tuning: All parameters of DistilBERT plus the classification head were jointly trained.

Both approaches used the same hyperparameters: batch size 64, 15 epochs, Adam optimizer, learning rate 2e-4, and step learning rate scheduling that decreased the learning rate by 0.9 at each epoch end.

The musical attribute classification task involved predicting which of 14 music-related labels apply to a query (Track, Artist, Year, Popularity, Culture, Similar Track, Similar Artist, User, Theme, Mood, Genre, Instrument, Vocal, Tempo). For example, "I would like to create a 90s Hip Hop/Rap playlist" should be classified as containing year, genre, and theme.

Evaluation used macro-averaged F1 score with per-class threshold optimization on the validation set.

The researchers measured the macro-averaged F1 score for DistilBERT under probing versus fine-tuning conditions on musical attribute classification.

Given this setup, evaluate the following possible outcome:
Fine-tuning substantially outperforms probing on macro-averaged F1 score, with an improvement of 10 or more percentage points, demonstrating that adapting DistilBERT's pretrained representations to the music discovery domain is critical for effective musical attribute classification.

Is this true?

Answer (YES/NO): YES